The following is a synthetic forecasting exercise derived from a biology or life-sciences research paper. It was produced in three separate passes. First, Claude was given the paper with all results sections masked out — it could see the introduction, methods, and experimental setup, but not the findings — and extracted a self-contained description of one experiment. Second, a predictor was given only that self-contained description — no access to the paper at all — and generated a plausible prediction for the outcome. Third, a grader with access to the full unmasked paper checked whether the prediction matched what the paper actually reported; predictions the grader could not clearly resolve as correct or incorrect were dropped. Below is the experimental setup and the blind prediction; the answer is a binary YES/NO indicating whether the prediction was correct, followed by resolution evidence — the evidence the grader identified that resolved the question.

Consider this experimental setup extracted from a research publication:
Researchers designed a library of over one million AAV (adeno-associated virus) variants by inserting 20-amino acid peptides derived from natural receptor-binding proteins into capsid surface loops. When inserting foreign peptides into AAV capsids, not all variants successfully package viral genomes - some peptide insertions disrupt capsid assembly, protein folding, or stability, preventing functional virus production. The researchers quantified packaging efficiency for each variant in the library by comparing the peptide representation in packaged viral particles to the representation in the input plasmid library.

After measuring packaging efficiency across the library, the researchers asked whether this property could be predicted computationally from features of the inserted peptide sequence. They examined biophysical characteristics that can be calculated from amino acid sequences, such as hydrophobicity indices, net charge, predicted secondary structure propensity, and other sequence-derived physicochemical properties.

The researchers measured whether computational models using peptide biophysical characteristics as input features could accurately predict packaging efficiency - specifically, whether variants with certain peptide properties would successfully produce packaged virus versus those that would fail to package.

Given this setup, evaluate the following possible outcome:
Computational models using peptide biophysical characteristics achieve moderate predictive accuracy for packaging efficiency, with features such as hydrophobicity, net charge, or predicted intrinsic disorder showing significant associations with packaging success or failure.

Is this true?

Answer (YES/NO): NO